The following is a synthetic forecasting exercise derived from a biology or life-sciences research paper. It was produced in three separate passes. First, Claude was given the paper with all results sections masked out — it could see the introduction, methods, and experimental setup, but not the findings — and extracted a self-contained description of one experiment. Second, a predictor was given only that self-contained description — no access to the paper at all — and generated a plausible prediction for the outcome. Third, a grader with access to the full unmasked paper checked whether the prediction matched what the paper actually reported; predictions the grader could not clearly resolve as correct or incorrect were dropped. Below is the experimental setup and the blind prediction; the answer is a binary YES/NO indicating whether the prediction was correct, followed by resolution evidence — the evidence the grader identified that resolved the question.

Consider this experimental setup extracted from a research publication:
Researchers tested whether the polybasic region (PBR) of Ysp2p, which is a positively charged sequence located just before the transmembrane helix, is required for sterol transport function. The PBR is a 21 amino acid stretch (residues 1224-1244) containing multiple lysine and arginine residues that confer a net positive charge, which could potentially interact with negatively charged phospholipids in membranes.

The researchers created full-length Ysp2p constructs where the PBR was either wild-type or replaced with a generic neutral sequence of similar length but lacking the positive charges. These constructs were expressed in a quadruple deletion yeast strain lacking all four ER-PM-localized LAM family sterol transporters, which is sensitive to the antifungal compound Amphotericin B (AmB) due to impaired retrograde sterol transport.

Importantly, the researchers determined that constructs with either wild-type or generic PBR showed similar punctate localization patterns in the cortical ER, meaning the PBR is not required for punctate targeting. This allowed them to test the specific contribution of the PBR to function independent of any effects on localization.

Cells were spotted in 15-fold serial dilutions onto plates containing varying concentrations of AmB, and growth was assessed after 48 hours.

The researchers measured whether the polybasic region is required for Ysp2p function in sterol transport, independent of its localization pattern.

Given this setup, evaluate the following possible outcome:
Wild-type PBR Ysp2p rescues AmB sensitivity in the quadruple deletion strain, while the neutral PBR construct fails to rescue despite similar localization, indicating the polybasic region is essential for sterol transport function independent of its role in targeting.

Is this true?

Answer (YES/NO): YES